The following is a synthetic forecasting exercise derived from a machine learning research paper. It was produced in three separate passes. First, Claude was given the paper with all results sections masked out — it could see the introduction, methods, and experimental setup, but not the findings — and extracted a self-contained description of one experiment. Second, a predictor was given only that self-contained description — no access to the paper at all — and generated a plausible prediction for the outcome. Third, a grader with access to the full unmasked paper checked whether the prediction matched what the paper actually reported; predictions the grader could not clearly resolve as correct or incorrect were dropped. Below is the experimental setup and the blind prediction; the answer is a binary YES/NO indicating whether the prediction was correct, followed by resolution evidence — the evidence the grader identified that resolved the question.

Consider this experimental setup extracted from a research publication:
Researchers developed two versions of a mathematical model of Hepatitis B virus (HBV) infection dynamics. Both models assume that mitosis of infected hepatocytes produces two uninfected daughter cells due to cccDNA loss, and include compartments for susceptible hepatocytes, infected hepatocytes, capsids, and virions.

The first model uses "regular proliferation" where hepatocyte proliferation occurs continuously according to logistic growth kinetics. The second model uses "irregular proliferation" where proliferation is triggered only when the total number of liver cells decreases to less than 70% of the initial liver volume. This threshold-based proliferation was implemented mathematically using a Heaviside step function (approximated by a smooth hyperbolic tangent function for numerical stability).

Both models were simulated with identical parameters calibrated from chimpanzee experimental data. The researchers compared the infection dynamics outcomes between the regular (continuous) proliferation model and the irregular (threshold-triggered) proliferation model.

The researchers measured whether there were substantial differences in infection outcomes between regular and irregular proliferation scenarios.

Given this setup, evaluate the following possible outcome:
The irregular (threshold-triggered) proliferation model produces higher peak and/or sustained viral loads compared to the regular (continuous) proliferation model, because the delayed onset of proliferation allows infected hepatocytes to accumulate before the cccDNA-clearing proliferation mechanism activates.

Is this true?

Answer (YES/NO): YES